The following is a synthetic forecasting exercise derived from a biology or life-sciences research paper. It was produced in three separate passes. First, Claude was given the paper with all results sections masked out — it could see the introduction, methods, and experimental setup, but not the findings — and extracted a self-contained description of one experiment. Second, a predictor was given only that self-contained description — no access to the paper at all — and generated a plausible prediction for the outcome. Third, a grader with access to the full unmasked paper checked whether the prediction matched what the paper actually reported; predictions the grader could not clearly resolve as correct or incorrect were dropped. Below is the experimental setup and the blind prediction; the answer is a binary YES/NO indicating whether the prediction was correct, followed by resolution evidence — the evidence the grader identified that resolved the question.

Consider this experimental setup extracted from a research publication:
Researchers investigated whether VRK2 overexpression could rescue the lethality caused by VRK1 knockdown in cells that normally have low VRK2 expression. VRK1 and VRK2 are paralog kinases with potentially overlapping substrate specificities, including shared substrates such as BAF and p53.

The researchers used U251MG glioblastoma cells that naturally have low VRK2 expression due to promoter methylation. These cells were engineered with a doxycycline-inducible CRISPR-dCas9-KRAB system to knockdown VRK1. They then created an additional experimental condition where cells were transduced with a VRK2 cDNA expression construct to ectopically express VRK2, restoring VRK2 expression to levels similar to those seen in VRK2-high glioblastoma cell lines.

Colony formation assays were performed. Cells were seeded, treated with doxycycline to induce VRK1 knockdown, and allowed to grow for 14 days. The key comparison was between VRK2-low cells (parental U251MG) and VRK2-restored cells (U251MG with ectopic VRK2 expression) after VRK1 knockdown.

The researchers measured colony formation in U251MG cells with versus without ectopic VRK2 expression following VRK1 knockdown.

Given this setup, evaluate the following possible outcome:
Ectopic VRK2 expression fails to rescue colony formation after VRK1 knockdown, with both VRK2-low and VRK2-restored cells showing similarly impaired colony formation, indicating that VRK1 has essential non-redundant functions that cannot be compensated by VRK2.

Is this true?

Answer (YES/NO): NO